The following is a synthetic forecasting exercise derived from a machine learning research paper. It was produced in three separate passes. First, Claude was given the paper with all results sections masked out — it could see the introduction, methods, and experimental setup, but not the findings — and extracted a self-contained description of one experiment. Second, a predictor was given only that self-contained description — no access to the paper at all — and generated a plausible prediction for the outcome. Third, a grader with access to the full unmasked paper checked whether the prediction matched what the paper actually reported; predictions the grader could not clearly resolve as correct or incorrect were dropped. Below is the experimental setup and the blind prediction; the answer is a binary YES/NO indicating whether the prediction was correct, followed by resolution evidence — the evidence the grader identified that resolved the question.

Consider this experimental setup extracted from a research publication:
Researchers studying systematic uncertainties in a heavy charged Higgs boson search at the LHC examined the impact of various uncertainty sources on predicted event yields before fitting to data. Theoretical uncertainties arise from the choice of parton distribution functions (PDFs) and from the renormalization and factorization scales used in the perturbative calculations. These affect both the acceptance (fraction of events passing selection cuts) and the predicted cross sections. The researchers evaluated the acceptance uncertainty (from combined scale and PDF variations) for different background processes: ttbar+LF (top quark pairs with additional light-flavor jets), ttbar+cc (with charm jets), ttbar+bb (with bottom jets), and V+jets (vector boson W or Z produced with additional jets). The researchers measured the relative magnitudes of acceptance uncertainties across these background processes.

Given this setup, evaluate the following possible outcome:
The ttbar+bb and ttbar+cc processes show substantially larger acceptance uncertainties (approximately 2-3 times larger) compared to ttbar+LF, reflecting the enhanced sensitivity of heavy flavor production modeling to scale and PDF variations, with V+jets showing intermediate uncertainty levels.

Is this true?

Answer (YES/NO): NO